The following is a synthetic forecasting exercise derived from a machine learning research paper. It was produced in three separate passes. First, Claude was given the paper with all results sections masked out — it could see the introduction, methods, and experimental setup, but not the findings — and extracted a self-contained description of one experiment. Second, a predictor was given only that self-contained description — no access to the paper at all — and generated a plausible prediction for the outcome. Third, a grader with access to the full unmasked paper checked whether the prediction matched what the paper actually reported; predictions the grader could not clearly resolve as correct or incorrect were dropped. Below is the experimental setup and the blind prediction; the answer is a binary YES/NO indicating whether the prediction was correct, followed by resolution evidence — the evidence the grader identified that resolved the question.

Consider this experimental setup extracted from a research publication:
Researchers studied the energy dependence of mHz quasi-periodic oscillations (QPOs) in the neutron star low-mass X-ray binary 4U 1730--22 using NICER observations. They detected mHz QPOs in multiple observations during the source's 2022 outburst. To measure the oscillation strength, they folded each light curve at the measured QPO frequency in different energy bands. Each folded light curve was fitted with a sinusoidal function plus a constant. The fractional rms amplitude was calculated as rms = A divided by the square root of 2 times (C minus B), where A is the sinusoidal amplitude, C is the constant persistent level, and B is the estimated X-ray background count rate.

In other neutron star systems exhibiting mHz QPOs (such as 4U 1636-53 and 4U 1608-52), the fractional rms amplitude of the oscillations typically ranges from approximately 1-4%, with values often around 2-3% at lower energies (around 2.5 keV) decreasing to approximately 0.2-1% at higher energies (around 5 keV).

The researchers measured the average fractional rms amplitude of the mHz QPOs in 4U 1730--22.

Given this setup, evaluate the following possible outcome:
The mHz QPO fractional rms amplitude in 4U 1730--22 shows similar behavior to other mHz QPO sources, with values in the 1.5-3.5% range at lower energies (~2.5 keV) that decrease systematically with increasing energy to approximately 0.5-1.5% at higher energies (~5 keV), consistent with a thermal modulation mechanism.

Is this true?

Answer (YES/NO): NO